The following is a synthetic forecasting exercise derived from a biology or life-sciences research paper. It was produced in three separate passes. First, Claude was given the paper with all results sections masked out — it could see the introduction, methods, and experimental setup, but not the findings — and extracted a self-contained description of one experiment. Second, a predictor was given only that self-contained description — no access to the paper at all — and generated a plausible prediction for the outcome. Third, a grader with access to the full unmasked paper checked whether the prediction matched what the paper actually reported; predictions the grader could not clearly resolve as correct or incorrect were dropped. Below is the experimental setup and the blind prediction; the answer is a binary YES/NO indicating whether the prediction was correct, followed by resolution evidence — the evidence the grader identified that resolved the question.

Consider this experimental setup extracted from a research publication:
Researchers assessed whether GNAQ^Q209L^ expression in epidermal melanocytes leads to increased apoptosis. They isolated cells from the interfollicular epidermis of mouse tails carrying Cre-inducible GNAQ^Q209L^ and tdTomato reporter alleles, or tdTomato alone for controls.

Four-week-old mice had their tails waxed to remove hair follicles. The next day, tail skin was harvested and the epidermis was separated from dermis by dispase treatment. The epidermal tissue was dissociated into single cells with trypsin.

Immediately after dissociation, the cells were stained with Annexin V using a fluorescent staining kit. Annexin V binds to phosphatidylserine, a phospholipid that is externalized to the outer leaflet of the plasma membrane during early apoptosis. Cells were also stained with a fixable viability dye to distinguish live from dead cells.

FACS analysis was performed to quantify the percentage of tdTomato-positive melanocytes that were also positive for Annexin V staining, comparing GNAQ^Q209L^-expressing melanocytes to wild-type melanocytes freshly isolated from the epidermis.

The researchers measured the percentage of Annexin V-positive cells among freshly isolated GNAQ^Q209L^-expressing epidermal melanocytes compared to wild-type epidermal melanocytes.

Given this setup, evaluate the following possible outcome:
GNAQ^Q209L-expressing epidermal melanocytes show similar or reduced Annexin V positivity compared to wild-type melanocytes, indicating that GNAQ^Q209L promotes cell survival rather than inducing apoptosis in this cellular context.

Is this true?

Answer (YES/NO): NO